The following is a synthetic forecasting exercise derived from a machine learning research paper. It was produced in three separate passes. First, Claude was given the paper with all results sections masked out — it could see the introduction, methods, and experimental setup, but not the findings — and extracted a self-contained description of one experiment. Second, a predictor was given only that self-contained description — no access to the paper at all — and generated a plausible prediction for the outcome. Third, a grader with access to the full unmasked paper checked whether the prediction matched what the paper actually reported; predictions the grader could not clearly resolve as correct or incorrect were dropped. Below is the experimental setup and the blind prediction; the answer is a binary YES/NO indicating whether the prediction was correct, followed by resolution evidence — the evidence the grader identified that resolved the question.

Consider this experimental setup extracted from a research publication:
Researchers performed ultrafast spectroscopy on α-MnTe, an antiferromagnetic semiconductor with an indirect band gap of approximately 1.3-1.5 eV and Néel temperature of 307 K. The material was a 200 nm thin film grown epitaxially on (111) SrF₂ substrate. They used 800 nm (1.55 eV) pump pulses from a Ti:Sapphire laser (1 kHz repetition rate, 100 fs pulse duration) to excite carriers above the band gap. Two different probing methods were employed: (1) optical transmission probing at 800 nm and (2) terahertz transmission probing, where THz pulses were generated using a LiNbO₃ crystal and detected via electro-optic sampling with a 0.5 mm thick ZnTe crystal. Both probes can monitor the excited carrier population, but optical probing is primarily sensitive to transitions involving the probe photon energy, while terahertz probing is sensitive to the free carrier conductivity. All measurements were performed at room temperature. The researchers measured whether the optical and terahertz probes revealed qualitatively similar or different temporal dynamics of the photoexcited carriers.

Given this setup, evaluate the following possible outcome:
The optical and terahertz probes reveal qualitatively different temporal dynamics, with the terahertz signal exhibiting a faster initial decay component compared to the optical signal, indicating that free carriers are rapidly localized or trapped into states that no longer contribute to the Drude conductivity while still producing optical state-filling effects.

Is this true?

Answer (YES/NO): NO